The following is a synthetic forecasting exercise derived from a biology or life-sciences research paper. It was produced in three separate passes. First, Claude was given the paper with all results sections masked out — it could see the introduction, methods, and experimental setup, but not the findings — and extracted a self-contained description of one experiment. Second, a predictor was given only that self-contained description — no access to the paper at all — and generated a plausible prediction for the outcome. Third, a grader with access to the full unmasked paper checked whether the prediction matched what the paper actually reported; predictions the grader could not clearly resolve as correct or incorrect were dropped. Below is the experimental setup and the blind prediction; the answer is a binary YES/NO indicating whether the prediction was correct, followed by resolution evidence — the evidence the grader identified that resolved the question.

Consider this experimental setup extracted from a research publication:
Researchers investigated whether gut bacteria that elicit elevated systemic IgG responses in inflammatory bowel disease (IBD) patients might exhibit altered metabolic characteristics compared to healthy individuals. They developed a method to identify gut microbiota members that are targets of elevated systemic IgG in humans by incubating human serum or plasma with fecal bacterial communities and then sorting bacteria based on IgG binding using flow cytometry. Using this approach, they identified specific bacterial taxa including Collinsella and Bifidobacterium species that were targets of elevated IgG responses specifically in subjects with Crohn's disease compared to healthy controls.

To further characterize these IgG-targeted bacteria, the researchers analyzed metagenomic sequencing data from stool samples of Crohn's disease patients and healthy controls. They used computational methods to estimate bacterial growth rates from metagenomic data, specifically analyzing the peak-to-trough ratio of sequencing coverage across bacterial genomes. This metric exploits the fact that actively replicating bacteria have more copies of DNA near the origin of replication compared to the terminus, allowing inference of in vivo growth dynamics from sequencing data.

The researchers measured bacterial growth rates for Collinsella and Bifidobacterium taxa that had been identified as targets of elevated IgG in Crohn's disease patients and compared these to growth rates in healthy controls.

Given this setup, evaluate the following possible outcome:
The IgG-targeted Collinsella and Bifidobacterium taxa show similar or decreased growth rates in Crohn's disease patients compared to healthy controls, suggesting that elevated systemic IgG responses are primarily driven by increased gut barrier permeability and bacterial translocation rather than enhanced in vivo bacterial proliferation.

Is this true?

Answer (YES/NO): NO